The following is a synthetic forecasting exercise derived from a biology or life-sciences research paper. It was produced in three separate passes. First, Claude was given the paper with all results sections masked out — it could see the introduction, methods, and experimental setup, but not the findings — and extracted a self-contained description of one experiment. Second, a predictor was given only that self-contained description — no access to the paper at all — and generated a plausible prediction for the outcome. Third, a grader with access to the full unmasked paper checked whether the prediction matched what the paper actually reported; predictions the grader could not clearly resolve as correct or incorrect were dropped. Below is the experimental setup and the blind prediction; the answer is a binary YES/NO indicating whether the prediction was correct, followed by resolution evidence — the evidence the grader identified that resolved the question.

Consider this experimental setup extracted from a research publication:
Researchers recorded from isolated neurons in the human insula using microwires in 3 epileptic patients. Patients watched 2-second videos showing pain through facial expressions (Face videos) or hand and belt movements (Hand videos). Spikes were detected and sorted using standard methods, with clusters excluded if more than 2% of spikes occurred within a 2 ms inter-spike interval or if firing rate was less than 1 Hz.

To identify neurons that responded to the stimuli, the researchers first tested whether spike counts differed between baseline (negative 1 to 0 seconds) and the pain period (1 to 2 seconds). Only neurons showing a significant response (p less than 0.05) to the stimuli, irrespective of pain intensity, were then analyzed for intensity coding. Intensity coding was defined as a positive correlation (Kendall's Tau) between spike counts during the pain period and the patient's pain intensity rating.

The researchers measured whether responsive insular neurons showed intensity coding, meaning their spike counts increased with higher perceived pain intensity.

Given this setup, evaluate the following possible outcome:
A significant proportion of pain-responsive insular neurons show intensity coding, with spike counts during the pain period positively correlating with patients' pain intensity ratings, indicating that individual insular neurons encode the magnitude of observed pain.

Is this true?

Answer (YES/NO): YES